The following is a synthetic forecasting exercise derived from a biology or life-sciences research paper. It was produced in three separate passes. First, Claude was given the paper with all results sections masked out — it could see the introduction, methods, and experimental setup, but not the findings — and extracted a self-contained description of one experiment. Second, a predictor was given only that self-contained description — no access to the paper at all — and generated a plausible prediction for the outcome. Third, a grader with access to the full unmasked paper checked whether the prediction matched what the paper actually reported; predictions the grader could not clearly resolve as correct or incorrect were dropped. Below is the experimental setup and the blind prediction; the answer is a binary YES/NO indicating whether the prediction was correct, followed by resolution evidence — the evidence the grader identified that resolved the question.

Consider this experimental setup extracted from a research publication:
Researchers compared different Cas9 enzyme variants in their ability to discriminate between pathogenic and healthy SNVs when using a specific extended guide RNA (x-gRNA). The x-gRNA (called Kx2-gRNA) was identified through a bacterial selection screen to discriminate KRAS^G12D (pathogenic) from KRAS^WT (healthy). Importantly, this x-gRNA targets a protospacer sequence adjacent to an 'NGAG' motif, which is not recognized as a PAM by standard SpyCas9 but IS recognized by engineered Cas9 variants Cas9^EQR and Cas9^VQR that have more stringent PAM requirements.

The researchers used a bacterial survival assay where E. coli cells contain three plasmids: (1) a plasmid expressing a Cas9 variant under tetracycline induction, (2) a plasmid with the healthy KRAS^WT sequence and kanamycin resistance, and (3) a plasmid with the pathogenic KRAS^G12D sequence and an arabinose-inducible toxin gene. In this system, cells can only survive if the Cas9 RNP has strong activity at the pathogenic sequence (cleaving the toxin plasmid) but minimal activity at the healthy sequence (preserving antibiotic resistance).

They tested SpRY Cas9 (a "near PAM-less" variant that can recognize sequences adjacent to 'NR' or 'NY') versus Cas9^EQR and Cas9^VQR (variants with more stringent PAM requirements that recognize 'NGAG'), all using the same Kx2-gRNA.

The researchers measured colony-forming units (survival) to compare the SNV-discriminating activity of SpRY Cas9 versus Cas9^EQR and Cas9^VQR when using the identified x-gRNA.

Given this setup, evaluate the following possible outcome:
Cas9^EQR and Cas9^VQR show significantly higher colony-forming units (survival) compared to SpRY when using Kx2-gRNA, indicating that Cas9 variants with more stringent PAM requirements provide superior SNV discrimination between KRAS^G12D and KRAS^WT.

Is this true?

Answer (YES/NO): YES